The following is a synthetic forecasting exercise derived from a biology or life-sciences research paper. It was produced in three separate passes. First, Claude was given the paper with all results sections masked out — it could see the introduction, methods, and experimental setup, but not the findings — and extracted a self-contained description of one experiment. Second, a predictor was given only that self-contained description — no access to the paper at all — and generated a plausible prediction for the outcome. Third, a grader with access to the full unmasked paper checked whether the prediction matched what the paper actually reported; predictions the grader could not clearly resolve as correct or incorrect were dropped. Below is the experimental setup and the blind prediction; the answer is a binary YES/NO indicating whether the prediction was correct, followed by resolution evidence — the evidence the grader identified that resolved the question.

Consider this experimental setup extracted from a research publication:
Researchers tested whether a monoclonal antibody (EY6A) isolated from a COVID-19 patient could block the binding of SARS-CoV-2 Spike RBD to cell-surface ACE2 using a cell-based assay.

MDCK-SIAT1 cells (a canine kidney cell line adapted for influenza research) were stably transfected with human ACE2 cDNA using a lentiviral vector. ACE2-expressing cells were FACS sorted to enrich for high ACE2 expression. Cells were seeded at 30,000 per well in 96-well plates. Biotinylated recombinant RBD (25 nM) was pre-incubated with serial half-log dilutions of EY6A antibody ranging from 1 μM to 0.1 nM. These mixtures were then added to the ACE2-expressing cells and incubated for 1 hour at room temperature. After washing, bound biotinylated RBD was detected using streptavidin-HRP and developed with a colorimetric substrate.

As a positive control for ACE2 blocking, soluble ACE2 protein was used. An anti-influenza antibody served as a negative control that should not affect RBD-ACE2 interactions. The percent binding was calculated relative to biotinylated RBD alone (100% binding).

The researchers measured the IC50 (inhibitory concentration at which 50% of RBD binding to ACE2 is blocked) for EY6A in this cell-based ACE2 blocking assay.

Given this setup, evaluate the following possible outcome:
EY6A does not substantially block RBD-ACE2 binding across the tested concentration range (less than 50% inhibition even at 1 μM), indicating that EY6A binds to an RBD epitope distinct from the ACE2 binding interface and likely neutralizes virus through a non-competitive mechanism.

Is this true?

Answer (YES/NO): NO